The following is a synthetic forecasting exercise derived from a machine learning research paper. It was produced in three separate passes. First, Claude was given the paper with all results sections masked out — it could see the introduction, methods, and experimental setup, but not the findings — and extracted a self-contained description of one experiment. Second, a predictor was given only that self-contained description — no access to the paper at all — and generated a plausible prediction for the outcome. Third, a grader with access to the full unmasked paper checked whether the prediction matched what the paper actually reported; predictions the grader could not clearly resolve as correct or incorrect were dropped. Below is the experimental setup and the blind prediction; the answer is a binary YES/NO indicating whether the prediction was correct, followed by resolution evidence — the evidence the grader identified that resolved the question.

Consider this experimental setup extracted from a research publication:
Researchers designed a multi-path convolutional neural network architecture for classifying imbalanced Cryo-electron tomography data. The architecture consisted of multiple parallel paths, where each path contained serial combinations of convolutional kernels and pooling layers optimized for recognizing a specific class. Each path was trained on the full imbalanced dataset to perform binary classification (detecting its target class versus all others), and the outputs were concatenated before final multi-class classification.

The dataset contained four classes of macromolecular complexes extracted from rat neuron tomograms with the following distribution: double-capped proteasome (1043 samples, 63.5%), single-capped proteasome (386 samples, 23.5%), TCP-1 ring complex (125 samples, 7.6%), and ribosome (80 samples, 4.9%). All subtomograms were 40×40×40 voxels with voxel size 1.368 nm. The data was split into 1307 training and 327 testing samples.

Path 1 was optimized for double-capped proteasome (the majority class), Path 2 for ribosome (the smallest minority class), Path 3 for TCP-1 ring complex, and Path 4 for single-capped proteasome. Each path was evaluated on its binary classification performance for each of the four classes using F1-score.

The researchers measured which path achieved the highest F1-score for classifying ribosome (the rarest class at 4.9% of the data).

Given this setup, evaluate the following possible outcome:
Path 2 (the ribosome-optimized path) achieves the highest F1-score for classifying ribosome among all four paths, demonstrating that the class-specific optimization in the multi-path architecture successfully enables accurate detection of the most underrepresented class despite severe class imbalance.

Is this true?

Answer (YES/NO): YES